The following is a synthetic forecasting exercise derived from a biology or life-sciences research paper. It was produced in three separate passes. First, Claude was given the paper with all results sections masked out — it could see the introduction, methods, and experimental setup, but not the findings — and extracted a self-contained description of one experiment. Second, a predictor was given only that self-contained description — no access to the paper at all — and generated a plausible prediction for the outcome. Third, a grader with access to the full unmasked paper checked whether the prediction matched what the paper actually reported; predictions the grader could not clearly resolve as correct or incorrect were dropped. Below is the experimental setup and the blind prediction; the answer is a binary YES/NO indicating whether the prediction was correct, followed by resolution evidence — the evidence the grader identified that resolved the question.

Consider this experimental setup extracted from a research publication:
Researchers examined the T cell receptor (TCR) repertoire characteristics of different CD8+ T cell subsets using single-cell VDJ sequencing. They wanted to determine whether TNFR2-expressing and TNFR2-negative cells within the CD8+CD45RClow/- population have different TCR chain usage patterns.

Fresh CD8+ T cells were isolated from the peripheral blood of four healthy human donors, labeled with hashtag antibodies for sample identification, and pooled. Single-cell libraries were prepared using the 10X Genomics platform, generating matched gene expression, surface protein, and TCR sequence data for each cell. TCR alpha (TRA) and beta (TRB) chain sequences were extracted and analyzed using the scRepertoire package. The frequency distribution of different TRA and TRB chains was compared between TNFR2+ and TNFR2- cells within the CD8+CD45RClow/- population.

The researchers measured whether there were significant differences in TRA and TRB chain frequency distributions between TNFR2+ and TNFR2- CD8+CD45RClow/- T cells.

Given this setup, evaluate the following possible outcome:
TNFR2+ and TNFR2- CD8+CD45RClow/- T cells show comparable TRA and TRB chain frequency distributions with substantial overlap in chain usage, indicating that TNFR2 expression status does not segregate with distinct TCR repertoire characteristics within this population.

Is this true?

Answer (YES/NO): YES